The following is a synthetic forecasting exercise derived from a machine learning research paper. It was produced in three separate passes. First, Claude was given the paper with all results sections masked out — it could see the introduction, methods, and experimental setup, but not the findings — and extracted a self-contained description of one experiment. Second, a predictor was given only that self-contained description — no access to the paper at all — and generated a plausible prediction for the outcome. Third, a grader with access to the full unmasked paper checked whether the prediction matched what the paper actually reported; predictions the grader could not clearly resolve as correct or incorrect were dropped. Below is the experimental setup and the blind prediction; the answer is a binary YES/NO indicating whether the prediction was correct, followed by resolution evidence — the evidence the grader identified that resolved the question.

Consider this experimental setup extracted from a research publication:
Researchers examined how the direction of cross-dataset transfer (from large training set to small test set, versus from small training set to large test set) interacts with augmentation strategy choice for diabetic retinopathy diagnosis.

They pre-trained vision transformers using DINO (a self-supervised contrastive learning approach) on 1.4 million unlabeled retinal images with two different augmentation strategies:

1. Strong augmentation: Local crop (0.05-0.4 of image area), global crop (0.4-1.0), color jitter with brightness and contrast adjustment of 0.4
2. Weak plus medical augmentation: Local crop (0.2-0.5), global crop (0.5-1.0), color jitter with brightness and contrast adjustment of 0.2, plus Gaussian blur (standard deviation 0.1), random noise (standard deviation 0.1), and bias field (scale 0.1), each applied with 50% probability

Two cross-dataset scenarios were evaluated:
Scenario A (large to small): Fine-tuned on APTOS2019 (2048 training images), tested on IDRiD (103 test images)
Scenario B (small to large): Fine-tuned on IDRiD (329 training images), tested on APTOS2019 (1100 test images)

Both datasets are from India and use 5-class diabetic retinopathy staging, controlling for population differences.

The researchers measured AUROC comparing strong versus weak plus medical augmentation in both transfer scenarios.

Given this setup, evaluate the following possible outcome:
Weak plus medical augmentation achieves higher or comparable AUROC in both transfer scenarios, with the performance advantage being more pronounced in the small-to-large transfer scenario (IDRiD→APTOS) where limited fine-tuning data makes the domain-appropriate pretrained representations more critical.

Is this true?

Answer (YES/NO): NO